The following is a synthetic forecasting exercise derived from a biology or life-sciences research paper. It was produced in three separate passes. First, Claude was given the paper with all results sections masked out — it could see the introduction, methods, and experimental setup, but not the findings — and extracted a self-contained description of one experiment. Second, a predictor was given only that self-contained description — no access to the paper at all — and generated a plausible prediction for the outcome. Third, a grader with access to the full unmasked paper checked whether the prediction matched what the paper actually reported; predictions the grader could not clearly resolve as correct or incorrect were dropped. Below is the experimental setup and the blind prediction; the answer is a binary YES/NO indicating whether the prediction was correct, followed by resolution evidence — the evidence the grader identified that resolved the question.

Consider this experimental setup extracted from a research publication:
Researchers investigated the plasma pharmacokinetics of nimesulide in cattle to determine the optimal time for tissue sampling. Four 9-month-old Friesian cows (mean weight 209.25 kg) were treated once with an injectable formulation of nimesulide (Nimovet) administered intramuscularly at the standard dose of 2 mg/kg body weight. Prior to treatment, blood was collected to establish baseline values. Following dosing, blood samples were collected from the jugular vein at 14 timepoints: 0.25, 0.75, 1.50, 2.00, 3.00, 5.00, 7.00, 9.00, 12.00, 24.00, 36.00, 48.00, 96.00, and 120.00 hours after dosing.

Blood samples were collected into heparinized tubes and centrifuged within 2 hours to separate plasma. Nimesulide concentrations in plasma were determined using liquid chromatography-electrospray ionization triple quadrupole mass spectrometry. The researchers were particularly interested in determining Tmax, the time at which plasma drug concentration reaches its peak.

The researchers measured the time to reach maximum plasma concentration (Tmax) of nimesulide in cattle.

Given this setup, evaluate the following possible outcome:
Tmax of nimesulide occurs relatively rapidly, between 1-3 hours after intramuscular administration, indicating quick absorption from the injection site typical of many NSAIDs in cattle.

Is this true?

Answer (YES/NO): YES